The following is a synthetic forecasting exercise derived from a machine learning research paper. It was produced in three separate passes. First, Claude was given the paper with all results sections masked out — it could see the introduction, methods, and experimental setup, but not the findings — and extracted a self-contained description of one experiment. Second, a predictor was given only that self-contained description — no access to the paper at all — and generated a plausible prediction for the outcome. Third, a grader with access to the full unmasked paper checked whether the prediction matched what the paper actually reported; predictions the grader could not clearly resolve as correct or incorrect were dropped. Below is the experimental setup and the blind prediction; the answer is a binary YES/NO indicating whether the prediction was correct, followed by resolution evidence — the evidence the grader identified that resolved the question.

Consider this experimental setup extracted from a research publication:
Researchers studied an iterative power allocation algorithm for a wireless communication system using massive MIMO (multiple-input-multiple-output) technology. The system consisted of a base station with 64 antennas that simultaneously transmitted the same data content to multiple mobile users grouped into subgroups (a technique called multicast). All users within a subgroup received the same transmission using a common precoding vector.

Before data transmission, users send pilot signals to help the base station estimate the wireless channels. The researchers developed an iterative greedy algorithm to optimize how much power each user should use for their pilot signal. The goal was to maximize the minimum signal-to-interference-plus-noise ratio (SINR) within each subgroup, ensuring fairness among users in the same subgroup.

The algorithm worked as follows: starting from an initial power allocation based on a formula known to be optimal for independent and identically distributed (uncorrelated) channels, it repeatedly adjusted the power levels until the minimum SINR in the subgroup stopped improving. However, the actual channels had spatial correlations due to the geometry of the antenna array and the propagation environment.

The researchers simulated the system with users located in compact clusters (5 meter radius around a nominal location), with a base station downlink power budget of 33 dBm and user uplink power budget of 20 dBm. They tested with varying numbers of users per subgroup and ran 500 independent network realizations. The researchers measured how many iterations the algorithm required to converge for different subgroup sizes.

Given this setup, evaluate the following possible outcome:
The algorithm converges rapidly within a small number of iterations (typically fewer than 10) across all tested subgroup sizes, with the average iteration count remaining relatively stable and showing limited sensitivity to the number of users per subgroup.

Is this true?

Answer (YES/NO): YES